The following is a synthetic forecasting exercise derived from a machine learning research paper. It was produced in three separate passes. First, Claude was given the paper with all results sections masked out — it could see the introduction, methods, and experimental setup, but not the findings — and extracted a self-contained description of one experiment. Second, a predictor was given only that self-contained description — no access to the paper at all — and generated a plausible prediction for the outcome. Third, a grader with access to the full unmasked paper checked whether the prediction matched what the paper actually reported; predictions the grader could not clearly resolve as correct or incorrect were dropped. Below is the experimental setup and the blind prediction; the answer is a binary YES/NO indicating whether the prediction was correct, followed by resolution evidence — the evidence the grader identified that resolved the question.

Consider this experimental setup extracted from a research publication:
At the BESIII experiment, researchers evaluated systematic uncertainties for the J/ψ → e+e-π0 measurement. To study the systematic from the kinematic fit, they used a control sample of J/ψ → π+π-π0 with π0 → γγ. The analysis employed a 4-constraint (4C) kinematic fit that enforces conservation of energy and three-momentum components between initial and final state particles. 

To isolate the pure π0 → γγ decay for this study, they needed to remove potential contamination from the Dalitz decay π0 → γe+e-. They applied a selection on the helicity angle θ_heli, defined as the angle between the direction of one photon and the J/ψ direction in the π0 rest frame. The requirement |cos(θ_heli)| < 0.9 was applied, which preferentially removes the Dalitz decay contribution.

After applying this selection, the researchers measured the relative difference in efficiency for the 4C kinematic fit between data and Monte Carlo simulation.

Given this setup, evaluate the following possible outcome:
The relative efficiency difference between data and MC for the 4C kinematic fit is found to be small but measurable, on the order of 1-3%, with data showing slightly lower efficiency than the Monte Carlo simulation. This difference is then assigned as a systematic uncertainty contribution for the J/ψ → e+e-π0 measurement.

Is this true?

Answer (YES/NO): NO